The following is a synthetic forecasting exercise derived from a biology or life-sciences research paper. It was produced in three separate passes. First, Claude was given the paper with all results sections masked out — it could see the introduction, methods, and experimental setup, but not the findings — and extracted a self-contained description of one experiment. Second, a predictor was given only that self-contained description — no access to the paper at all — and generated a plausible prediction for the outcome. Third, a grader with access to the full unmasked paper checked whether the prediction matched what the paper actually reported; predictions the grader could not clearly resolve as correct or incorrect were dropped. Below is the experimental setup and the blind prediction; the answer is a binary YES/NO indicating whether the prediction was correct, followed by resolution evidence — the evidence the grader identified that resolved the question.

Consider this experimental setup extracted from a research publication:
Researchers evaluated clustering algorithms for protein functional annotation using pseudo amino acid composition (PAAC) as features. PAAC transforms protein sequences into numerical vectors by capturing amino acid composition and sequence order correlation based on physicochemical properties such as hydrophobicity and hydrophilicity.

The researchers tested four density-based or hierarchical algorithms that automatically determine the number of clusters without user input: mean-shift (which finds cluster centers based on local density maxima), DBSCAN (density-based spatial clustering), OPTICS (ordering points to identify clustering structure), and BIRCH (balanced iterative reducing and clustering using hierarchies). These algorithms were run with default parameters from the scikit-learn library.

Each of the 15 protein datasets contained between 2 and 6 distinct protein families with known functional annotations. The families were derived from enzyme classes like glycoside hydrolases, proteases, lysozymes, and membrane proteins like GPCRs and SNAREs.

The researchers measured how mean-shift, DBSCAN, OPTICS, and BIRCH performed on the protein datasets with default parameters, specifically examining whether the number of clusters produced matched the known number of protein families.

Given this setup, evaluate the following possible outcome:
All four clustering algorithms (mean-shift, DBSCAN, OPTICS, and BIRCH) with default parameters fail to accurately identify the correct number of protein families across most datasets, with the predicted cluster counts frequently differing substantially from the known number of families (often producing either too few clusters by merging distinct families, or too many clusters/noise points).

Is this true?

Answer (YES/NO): YES